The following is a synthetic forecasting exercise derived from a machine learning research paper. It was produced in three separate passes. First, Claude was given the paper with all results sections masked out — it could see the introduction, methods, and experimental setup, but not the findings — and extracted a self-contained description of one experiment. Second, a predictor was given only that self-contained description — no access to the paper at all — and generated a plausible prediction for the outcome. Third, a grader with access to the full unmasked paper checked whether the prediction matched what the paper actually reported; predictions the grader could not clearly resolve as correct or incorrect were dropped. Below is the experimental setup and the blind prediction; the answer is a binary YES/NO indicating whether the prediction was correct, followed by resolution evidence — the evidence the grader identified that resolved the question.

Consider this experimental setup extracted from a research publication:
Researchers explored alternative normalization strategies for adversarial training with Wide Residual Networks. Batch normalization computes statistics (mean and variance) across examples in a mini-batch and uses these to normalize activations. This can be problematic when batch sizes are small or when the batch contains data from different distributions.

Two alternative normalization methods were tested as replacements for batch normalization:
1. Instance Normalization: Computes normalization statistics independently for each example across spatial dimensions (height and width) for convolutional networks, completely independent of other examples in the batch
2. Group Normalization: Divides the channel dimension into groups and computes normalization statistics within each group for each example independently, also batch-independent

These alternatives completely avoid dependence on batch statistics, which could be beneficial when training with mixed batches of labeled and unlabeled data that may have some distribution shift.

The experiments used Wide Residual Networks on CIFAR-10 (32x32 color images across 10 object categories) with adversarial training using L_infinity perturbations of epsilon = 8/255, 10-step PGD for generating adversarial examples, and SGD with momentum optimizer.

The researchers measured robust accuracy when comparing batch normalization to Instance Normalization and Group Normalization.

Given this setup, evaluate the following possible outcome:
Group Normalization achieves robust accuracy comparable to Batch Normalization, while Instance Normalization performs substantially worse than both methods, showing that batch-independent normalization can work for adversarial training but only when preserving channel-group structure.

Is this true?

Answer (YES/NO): NO